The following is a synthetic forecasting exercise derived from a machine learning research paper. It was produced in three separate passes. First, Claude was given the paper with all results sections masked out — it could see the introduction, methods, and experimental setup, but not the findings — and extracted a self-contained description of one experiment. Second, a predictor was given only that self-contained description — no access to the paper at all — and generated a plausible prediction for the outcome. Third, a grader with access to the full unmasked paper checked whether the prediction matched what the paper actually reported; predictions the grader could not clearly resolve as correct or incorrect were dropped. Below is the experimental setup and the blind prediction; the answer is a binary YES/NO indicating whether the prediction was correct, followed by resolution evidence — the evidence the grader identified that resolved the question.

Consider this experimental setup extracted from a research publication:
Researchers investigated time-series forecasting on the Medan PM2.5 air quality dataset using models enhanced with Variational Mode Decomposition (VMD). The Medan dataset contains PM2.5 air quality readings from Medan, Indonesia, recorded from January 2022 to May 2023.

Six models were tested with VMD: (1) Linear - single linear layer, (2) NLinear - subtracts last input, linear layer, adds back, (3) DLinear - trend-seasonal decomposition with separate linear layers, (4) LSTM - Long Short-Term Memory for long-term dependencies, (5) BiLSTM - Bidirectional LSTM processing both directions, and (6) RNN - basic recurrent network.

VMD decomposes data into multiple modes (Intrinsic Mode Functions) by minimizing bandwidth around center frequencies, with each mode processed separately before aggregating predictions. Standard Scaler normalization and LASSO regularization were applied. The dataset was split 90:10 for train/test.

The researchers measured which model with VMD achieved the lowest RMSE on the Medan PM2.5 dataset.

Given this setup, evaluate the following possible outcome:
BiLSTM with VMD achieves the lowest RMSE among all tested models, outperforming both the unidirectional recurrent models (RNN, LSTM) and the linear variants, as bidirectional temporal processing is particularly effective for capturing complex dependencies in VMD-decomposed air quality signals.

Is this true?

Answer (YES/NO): YES